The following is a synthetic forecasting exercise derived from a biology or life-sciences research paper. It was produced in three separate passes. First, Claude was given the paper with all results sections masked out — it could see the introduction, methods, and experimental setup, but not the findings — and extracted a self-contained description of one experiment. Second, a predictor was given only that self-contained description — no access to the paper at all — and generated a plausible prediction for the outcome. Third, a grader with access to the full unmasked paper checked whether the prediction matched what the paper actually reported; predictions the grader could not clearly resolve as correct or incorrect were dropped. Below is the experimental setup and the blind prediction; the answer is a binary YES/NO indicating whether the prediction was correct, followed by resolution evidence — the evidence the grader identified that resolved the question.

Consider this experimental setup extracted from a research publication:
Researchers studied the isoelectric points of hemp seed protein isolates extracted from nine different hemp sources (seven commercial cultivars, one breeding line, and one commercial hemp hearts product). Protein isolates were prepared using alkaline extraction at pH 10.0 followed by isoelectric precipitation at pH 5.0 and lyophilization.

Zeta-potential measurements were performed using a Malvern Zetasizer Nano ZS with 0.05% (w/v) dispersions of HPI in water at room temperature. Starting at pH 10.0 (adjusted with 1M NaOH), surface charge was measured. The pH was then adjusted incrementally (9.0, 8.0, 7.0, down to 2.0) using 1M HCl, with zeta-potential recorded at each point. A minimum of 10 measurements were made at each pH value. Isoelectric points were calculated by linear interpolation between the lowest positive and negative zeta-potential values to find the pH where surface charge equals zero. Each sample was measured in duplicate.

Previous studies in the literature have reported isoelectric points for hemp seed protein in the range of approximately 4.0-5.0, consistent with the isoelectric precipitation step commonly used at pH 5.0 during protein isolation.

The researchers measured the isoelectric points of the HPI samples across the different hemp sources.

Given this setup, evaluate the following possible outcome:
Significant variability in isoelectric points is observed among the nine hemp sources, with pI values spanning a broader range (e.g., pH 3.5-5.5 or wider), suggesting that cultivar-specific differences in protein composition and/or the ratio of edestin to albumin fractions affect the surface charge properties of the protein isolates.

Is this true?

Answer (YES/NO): NO